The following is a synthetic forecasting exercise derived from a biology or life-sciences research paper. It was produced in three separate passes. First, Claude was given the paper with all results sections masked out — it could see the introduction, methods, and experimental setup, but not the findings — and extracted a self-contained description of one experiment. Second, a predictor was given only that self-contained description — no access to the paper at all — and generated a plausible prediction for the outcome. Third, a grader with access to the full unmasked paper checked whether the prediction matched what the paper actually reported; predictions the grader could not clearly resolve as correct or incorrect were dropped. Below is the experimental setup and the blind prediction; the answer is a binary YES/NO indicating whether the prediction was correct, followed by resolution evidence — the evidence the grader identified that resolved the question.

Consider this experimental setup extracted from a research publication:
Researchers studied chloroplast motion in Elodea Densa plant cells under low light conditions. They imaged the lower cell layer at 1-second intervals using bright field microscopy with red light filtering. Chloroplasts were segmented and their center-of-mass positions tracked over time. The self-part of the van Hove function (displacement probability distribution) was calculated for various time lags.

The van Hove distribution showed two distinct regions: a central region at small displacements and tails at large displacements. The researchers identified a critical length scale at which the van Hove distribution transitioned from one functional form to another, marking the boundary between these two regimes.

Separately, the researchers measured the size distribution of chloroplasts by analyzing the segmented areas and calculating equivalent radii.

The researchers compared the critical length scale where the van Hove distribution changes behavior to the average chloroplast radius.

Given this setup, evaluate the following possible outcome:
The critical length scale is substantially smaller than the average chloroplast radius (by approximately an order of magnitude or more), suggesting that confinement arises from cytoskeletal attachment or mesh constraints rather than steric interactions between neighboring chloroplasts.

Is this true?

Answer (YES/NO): NO